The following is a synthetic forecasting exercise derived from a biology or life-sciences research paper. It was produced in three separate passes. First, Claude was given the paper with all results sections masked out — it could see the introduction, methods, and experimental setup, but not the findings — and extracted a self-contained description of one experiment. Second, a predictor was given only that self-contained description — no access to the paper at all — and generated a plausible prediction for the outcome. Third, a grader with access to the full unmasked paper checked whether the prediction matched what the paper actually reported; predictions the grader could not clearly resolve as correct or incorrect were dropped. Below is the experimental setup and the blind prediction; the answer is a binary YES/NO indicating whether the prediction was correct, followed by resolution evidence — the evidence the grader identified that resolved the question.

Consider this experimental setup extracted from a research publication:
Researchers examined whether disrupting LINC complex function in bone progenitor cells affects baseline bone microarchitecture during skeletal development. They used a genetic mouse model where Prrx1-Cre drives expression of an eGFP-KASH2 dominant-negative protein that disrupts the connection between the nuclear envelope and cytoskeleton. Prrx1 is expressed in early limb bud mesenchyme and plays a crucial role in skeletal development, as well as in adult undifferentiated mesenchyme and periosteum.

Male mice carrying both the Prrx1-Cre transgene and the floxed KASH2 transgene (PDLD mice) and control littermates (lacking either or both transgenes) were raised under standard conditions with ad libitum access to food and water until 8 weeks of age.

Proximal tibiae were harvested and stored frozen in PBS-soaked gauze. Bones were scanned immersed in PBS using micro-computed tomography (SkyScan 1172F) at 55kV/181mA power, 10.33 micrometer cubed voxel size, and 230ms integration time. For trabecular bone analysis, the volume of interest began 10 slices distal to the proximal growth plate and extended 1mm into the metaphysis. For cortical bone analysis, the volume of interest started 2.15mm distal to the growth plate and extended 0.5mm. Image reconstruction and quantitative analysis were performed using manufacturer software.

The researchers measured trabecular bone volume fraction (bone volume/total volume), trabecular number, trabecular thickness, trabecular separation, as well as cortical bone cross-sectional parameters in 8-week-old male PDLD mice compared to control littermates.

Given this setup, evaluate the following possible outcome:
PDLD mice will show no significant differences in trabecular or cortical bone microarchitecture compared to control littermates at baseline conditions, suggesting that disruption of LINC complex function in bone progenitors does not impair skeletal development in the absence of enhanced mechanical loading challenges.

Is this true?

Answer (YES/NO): YES